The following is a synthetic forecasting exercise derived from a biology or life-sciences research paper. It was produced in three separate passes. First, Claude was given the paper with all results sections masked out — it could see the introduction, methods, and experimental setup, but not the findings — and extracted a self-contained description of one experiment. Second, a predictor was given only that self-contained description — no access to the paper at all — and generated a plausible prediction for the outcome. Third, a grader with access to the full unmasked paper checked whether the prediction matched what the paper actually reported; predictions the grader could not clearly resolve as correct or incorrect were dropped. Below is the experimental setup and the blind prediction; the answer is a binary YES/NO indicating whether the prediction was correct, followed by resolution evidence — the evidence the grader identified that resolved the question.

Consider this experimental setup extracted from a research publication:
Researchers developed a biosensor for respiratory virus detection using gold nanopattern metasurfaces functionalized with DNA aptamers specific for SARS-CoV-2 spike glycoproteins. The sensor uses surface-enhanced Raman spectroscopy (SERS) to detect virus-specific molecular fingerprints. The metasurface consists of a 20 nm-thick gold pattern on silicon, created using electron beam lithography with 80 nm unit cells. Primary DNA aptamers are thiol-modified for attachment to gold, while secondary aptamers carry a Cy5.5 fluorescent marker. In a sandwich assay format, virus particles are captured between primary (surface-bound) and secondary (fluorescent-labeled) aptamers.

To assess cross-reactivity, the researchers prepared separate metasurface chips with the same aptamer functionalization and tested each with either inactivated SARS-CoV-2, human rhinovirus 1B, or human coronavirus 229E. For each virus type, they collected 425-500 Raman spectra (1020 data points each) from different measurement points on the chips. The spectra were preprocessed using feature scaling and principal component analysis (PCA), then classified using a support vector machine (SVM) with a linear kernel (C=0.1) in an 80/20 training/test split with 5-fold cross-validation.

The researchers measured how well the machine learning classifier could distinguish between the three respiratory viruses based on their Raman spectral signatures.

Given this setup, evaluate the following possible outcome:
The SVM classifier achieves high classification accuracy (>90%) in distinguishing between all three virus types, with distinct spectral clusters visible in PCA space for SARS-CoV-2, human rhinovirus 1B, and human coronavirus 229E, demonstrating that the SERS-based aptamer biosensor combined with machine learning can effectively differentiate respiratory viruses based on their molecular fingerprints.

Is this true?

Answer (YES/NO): NO